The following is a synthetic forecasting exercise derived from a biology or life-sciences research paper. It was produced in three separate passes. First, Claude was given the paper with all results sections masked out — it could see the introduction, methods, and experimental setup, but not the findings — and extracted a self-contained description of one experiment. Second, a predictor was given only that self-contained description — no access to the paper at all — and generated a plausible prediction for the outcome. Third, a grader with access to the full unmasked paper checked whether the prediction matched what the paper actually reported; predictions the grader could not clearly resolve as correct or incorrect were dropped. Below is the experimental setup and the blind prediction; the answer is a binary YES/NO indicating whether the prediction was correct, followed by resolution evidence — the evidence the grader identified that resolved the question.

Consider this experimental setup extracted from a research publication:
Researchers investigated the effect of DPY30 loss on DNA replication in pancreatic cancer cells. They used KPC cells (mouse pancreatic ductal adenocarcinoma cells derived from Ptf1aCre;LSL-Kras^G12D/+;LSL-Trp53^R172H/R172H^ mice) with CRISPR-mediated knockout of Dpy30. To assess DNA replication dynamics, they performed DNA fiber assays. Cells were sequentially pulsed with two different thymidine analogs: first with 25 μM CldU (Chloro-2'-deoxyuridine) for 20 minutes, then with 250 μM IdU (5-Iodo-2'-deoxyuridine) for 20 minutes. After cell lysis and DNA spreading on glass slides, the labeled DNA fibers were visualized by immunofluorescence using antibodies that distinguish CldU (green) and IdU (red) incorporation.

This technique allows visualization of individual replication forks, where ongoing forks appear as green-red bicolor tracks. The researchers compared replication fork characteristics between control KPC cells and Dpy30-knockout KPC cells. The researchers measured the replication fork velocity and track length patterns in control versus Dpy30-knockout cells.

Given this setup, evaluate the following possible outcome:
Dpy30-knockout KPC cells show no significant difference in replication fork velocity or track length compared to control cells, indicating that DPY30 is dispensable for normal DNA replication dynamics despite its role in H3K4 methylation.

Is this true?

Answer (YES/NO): NO